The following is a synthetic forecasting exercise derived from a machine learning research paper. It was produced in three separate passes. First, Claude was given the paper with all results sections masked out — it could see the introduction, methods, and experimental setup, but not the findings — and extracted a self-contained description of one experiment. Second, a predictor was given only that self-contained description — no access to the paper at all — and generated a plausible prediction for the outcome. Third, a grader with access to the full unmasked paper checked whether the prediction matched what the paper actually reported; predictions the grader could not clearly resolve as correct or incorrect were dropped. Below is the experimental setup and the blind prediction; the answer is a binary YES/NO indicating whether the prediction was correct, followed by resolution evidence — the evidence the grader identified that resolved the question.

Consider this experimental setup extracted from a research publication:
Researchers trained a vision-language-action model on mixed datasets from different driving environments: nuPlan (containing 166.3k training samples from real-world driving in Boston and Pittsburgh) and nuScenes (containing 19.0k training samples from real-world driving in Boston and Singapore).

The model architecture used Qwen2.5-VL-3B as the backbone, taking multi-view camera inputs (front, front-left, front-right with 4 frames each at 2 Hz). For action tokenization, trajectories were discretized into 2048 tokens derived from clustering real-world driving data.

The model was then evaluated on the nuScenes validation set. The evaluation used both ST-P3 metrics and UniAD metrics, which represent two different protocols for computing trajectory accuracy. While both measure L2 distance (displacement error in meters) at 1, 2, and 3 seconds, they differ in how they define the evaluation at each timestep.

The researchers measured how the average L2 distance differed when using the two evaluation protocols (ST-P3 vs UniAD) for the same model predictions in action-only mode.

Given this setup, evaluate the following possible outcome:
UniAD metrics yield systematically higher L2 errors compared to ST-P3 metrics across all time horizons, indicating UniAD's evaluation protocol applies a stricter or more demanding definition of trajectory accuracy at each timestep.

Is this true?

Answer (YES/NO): YES